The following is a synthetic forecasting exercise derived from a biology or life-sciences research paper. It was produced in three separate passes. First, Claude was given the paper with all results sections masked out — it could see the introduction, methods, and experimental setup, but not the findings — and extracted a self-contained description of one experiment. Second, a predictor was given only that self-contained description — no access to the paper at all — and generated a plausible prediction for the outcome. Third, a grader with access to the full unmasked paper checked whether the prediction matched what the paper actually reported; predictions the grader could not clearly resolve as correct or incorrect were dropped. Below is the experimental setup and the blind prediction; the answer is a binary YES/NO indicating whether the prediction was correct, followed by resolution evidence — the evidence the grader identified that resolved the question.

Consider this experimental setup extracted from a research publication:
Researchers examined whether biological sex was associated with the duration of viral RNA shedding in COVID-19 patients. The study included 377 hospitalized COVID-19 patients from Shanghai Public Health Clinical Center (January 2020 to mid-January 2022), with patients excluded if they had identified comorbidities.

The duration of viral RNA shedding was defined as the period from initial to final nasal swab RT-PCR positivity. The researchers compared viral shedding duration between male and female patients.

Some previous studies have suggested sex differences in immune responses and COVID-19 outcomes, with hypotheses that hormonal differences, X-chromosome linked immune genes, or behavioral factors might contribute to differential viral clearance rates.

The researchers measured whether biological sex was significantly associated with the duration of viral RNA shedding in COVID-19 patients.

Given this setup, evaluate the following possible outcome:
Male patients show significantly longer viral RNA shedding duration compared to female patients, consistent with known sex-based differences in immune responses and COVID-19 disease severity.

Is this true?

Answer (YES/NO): NO